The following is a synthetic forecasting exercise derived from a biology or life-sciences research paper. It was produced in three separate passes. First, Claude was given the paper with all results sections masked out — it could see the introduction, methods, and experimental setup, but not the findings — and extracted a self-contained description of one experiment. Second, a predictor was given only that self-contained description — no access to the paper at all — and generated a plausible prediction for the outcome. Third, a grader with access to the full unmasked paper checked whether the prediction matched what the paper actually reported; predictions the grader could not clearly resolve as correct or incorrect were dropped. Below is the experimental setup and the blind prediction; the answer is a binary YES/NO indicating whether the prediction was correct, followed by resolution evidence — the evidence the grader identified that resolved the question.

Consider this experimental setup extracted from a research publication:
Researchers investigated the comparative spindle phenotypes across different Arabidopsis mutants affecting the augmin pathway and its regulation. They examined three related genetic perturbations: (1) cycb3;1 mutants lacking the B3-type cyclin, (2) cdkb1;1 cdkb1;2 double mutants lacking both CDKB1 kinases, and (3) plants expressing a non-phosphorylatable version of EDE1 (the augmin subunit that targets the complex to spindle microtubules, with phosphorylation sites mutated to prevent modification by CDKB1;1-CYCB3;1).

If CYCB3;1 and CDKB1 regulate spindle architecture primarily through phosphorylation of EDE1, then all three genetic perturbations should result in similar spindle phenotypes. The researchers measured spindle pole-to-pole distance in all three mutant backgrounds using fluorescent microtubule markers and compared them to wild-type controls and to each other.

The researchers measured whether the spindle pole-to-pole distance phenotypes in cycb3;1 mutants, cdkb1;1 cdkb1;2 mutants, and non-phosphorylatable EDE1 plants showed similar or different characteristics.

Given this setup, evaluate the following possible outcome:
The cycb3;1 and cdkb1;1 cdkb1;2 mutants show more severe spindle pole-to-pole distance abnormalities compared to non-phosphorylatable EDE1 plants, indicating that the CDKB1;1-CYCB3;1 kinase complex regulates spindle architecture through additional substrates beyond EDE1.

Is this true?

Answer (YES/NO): NO